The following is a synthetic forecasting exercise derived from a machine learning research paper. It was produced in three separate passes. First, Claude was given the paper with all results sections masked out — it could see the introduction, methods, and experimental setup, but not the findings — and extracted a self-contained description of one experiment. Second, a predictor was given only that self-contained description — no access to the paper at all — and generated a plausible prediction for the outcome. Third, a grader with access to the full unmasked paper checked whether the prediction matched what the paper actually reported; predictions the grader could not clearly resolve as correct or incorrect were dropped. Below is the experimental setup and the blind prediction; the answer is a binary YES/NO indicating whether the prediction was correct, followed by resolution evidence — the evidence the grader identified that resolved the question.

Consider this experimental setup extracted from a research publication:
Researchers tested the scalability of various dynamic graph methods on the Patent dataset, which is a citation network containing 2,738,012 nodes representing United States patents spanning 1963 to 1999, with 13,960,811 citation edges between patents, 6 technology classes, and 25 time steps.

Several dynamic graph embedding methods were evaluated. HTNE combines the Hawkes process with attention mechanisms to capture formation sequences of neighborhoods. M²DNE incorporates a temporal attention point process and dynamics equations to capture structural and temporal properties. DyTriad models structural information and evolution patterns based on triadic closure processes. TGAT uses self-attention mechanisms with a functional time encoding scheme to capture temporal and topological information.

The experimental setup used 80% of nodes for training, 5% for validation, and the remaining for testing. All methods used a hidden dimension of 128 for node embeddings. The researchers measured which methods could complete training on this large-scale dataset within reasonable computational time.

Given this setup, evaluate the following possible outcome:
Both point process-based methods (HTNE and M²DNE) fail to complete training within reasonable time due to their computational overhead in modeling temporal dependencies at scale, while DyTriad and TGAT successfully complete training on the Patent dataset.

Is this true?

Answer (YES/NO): NO